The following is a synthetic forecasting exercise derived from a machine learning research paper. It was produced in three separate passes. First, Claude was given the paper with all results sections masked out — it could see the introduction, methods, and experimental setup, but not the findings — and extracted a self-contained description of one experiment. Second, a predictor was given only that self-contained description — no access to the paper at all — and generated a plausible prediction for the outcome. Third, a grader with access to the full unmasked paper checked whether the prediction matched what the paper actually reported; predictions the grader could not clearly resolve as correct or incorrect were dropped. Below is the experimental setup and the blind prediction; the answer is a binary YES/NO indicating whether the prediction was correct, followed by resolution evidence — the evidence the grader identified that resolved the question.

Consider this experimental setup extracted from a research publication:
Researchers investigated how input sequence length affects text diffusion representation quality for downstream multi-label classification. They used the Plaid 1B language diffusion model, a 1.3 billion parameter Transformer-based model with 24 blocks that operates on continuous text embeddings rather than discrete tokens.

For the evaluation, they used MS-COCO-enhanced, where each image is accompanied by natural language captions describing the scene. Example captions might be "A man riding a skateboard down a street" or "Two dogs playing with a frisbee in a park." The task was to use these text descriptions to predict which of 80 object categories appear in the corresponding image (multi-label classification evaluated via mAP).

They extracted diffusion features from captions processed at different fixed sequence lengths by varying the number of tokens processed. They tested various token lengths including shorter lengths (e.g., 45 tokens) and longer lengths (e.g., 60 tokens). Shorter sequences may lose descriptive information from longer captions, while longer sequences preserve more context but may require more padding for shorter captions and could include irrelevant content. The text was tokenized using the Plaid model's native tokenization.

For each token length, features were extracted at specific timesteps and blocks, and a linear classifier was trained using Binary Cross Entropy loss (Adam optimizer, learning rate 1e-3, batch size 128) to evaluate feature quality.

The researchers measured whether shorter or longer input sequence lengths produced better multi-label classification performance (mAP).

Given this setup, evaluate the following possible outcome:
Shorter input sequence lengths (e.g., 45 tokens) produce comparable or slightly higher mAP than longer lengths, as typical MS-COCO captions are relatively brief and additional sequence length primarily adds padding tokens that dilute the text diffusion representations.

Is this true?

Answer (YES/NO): YES